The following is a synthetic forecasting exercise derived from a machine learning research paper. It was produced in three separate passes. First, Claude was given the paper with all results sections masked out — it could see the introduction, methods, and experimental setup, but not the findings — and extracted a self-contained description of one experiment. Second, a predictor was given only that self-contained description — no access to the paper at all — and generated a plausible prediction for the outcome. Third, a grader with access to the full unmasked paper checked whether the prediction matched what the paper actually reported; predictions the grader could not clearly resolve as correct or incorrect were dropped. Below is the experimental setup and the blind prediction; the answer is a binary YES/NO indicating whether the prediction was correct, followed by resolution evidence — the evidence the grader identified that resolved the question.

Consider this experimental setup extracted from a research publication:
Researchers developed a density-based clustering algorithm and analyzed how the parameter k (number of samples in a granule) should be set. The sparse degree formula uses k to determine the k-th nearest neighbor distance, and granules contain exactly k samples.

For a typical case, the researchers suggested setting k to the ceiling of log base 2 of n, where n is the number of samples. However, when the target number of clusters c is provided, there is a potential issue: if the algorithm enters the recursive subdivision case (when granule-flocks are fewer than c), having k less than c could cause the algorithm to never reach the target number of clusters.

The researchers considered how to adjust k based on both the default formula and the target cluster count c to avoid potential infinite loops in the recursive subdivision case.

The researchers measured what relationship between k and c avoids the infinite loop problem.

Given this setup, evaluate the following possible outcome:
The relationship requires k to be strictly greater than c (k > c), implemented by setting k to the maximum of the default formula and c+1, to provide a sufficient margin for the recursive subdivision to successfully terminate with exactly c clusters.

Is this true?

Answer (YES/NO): NO